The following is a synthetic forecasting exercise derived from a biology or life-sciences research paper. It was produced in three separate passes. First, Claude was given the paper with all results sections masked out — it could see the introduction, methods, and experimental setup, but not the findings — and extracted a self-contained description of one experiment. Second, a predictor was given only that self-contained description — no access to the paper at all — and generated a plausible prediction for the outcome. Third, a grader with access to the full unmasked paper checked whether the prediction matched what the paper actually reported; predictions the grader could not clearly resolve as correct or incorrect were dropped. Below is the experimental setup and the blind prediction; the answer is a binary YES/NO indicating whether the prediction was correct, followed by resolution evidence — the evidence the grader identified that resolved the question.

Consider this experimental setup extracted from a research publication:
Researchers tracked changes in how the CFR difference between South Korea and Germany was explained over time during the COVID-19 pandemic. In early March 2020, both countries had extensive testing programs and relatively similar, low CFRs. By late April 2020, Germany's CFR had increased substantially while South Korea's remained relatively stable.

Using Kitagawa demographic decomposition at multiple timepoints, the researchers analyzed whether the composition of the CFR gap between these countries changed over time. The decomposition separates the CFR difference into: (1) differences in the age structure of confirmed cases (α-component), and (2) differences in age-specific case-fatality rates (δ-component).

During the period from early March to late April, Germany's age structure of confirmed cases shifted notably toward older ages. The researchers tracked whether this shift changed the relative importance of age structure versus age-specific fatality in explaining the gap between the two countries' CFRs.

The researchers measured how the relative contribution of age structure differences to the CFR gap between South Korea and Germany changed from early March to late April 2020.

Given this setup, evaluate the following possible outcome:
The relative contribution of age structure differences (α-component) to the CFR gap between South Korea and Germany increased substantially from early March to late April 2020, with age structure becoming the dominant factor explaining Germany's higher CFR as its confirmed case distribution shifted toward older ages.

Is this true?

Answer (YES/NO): YES